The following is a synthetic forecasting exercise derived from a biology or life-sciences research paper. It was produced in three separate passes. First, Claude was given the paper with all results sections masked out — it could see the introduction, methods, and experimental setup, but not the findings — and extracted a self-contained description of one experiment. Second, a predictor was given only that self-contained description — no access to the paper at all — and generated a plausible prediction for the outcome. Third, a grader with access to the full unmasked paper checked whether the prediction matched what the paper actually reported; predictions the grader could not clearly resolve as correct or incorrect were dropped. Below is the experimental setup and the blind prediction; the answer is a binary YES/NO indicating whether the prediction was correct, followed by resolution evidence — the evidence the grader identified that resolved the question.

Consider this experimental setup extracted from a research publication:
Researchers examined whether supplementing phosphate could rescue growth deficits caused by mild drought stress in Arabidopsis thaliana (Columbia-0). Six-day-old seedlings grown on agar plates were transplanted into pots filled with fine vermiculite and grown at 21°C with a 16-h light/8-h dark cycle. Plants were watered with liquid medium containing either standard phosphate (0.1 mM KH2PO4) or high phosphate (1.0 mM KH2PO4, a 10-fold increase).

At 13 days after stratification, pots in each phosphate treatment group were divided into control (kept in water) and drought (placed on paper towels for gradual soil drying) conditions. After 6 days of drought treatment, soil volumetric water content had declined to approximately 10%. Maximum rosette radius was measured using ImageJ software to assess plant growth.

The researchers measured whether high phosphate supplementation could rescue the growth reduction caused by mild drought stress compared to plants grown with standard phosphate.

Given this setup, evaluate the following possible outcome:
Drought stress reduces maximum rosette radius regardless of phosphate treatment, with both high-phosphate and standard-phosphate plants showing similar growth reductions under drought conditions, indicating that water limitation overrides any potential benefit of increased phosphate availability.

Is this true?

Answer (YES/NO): NO